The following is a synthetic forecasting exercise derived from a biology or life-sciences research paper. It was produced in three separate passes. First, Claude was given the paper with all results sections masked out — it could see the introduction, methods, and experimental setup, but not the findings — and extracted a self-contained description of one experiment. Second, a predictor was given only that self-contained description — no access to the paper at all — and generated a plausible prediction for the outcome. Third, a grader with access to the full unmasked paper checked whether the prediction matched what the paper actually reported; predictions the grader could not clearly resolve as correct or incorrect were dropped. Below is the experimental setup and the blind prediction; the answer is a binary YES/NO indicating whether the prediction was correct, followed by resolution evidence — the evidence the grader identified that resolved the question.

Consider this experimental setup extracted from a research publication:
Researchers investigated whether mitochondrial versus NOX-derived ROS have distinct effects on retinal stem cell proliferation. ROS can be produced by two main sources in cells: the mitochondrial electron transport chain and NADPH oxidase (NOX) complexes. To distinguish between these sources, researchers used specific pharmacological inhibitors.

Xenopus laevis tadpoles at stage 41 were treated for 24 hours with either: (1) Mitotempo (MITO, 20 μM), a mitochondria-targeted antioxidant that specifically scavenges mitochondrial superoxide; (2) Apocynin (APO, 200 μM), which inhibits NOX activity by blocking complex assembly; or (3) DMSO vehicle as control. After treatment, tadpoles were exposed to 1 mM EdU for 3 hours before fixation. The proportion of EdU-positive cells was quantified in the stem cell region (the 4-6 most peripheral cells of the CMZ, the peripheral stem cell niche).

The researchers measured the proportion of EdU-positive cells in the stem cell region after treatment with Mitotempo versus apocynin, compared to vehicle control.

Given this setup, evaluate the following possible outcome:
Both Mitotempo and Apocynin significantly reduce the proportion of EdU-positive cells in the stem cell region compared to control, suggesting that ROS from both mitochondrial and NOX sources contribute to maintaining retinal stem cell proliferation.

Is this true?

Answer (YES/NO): NO